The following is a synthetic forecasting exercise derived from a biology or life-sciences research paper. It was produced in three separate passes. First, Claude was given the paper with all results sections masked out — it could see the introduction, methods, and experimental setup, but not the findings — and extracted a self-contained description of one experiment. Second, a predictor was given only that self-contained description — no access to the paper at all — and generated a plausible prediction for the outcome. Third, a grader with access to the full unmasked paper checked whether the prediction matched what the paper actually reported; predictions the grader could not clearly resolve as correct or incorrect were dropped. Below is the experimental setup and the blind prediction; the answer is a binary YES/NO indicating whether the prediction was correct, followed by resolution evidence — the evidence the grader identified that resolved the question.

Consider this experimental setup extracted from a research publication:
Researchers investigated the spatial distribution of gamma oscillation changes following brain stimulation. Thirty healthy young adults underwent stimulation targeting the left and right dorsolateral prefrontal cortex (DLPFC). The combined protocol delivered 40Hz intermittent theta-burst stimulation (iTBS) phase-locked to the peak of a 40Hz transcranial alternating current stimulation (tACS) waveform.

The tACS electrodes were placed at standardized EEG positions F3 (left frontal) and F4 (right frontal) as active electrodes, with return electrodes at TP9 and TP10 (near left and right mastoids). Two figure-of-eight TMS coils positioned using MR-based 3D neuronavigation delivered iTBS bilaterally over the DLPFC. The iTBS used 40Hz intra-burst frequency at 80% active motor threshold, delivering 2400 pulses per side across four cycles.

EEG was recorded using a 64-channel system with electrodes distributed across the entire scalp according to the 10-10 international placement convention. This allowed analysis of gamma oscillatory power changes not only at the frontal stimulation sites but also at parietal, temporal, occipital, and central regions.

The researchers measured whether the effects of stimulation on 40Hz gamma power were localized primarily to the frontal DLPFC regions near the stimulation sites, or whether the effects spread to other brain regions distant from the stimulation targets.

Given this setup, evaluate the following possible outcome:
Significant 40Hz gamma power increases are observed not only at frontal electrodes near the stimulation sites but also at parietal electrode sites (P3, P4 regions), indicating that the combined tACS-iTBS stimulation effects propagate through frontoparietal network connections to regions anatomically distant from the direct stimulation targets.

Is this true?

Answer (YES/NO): YES